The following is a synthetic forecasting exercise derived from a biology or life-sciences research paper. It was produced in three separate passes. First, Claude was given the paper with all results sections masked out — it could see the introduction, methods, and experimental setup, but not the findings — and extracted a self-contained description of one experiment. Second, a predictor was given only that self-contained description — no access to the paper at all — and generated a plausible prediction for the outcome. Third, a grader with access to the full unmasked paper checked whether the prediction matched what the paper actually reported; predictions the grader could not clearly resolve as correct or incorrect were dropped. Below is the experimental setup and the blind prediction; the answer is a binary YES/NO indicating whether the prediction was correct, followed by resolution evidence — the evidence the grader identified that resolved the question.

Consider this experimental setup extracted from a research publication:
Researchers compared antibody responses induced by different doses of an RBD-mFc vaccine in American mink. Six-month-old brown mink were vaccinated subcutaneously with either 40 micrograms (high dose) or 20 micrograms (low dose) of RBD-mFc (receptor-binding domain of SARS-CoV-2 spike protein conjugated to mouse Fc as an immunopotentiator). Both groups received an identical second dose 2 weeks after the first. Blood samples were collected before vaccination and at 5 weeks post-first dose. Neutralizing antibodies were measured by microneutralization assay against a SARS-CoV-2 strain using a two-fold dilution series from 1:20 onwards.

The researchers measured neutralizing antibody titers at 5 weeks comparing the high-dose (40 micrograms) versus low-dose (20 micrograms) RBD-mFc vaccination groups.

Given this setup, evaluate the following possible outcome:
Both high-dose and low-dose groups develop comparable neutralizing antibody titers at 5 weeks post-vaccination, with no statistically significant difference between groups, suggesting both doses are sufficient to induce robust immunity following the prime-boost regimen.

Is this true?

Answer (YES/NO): NO